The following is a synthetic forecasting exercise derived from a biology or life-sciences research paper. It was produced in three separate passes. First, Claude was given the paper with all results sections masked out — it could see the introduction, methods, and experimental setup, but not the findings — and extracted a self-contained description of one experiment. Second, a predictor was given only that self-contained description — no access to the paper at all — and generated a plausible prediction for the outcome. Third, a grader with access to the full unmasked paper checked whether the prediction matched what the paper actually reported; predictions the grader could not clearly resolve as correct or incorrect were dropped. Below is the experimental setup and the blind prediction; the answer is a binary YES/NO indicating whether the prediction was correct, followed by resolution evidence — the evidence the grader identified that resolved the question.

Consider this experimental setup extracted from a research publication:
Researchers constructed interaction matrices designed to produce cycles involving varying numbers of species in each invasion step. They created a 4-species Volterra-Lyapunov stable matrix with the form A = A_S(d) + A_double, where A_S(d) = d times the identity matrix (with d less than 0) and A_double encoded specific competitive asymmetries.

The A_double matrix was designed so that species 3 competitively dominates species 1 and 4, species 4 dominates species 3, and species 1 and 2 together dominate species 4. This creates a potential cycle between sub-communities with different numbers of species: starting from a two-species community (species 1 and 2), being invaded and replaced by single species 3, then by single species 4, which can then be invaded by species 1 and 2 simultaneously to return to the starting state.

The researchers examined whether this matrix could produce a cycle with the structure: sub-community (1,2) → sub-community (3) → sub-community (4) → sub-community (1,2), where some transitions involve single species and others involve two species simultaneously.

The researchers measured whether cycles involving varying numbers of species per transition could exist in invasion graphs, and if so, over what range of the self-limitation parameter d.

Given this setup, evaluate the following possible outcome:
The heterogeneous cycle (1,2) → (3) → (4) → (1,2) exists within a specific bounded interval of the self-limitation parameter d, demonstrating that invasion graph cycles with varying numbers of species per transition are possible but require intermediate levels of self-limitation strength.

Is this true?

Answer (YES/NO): YES